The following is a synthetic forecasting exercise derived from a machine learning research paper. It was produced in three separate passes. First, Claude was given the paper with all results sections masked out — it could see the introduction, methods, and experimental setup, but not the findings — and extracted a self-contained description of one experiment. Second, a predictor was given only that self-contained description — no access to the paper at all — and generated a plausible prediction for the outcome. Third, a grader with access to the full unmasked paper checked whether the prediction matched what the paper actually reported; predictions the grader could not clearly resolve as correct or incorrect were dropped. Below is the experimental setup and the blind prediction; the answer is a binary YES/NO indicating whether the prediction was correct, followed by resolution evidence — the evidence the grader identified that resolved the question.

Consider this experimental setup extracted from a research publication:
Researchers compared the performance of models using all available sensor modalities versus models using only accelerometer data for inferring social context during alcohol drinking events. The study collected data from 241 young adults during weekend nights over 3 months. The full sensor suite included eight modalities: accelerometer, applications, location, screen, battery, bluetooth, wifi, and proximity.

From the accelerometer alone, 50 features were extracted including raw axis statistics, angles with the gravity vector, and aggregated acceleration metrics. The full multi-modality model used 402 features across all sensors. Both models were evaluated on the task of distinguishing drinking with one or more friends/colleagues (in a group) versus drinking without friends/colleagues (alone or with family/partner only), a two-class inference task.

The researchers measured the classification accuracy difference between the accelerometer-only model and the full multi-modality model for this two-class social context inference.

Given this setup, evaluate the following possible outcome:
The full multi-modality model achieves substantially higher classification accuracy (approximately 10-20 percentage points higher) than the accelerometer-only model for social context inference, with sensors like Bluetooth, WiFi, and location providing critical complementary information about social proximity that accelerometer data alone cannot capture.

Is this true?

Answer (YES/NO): NO